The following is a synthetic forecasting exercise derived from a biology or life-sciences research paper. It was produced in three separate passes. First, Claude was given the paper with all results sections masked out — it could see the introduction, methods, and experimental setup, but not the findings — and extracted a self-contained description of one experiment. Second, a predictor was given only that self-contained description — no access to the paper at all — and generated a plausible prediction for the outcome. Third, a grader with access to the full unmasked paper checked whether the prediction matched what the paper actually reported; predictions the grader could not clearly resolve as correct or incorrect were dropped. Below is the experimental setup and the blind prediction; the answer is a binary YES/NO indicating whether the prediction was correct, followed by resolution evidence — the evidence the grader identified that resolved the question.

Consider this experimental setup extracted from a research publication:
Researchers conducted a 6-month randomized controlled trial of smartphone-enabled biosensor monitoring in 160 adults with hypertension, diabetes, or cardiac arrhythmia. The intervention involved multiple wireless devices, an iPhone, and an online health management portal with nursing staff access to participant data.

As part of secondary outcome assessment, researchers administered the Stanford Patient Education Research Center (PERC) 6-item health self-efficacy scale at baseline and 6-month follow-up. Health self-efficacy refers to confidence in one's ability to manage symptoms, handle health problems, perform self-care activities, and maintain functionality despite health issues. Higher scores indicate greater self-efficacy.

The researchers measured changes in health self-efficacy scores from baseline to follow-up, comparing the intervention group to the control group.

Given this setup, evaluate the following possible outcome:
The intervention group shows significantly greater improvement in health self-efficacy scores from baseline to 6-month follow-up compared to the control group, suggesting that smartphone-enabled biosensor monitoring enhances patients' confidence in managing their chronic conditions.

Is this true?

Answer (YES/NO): NO